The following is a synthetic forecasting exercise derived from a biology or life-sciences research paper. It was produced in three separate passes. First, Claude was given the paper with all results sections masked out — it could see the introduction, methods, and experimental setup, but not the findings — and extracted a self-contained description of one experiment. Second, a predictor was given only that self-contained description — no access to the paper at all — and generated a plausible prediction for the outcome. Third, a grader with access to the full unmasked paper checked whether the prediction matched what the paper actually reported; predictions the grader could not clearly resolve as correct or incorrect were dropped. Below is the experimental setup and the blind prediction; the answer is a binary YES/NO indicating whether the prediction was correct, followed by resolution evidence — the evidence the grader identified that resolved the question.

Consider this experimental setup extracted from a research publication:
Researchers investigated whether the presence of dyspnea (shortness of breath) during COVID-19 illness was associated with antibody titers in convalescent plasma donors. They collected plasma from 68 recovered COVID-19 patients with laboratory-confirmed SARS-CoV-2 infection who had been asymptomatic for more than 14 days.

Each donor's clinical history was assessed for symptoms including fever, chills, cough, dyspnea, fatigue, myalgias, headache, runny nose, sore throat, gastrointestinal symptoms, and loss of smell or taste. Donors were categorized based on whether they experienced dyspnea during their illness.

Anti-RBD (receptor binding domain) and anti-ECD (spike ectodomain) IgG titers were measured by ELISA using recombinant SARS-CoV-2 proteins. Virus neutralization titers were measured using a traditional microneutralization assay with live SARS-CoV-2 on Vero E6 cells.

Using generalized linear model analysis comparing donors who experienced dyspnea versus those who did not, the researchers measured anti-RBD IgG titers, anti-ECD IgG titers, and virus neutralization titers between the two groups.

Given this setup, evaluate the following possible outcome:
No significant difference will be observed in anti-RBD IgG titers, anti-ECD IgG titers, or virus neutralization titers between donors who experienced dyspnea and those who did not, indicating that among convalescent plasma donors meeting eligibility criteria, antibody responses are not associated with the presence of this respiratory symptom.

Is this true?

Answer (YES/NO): NO